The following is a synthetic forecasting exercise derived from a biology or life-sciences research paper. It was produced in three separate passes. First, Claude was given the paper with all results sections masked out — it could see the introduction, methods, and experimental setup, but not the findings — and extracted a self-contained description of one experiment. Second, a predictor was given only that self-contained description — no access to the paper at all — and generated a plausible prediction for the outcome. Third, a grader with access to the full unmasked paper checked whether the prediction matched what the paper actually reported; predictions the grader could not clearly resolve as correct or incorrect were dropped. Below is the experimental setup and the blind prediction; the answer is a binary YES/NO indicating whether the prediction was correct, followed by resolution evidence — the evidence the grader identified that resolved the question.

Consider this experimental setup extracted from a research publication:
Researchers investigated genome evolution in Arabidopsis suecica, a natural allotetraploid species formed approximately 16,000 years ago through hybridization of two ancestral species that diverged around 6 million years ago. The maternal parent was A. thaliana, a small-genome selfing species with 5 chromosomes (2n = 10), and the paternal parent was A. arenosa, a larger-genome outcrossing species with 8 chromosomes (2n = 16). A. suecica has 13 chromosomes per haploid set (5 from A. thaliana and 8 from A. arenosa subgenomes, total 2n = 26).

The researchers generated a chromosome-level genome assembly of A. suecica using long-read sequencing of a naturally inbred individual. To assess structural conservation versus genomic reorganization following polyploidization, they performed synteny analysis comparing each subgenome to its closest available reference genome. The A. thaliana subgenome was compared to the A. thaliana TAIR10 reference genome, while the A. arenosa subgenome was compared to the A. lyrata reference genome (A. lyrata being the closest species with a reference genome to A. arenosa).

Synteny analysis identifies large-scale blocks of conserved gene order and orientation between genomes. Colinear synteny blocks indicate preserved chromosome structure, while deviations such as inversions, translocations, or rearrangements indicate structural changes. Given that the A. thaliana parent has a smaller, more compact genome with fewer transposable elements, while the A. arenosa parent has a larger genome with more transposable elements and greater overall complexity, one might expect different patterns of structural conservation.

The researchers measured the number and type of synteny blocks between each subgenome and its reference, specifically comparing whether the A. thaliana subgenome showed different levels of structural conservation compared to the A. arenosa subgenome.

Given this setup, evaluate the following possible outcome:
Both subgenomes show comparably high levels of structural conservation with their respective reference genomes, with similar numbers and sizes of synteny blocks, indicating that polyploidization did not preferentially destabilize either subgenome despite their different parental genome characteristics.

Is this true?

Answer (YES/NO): NO